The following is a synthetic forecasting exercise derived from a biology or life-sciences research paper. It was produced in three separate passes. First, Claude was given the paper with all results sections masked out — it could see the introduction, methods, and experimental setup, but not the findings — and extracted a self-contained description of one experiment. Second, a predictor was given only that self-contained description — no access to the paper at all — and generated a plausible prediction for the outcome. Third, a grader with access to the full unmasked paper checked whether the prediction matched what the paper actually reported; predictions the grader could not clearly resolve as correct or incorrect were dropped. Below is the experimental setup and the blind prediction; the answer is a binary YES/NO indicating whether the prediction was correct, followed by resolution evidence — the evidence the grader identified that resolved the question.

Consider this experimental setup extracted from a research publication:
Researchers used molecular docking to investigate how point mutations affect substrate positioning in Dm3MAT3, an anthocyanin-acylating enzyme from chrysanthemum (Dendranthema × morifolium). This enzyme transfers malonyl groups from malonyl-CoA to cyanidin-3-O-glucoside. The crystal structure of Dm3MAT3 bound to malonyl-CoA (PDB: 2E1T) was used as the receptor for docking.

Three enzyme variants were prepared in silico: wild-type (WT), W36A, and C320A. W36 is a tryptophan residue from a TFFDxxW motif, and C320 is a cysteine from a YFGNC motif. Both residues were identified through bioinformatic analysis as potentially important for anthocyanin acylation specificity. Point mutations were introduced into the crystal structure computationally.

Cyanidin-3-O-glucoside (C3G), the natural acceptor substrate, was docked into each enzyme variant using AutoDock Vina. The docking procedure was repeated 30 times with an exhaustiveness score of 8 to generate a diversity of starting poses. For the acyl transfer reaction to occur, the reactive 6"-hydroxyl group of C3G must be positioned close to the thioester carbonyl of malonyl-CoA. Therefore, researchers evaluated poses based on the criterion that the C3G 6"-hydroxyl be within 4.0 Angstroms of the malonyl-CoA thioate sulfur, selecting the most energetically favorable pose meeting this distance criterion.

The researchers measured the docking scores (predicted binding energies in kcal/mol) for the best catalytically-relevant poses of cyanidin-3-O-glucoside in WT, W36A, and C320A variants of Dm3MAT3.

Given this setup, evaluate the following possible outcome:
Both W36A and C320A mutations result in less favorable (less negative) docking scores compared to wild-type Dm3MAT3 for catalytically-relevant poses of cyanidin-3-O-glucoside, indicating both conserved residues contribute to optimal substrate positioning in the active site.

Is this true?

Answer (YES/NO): NO